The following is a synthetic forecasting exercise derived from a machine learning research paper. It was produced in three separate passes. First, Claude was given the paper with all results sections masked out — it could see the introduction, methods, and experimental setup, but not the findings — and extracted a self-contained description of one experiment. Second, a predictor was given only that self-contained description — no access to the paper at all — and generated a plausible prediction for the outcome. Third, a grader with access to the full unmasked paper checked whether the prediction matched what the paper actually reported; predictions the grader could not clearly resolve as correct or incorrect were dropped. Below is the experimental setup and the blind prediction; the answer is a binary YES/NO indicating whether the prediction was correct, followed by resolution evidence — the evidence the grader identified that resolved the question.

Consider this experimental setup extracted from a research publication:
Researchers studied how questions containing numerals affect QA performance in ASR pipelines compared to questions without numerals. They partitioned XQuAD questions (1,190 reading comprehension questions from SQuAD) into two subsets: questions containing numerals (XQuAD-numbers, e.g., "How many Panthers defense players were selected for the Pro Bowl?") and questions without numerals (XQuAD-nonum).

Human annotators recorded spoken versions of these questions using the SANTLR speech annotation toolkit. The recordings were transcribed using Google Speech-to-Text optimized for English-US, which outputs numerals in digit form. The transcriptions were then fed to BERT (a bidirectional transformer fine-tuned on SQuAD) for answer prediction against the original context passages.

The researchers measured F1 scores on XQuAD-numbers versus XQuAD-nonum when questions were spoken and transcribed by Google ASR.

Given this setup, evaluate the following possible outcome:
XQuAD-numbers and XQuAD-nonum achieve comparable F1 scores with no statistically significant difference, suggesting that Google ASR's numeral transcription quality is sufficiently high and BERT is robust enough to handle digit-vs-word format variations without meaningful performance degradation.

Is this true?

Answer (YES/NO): NO